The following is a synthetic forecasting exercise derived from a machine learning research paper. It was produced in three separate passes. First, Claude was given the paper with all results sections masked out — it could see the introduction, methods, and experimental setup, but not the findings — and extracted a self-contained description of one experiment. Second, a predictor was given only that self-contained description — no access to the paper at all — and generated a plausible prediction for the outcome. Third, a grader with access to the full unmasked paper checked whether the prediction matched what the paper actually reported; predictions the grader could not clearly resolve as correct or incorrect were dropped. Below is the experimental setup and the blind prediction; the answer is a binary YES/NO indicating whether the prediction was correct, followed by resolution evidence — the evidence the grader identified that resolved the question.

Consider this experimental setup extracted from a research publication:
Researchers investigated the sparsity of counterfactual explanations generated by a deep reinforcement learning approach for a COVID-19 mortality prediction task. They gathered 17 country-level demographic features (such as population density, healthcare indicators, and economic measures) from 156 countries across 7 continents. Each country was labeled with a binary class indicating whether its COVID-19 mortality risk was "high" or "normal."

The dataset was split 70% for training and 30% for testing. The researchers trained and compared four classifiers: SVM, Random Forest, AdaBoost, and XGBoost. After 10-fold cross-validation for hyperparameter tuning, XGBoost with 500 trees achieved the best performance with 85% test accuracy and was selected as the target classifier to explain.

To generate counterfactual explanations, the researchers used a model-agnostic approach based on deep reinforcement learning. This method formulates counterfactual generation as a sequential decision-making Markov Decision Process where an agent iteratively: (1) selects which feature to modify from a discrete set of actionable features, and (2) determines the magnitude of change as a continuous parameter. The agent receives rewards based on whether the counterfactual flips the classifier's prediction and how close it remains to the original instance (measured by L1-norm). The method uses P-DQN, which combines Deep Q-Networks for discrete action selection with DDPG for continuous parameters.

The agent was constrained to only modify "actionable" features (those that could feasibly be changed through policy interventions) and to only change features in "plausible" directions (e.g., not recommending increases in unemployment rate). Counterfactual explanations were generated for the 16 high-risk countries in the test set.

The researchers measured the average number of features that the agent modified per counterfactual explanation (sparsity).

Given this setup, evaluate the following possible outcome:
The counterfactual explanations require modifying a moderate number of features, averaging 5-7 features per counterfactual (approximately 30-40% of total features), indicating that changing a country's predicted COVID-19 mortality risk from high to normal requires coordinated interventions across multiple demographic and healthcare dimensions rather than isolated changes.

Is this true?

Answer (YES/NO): NO